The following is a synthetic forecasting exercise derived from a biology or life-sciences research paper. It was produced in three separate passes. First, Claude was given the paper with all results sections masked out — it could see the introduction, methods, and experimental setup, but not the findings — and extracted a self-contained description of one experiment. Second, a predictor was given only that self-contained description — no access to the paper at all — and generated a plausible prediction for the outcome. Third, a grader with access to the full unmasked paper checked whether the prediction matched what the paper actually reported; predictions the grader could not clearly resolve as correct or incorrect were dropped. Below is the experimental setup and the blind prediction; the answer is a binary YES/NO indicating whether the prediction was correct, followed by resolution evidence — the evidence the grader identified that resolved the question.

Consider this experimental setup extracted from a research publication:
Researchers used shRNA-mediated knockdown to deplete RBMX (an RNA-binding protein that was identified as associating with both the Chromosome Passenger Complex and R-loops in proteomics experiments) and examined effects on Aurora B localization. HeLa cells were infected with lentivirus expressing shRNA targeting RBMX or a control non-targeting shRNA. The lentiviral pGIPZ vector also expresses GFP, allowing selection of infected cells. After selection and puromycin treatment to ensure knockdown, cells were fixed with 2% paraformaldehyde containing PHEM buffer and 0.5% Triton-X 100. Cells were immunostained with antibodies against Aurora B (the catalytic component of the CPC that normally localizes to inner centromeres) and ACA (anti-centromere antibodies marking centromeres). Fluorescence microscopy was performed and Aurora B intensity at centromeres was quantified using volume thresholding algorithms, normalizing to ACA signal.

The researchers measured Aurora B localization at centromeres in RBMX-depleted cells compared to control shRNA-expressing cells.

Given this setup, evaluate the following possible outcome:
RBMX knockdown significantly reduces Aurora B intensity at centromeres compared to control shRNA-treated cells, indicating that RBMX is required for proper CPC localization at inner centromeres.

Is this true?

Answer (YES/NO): YES